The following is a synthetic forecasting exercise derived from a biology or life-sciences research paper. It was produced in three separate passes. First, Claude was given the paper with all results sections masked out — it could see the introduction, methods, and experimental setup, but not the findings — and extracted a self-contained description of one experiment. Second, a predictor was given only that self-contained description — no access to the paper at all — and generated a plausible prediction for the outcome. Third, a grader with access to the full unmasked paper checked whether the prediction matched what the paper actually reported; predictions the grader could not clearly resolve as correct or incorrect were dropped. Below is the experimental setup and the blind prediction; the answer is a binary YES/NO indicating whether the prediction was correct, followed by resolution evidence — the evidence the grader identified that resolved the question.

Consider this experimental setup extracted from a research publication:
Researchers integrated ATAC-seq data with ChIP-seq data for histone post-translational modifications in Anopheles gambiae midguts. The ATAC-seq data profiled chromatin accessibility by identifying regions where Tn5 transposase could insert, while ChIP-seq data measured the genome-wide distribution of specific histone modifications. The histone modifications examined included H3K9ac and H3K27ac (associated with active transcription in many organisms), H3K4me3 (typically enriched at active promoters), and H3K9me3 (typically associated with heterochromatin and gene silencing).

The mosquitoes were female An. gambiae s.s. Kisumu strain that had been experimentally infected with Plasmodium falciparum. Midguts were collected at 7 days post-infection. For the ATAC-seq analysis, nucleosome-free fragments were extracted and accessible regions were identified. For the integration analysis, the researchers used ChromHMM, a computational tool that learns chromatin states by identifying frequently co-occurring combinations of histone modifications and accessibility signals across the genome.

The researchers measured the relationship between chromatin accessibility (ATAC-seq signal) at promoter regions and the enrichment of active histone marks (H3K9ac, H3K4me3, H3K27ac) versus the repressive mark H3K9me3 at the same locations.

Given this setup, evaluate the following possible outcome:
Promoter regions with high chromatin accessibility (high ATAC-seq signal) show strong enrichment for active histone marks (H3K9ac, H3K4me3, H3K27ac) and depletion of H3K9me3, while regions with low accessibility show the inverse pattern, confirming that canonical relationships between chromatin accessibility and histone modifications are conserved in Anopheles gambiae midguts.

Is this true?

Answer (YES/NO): NO